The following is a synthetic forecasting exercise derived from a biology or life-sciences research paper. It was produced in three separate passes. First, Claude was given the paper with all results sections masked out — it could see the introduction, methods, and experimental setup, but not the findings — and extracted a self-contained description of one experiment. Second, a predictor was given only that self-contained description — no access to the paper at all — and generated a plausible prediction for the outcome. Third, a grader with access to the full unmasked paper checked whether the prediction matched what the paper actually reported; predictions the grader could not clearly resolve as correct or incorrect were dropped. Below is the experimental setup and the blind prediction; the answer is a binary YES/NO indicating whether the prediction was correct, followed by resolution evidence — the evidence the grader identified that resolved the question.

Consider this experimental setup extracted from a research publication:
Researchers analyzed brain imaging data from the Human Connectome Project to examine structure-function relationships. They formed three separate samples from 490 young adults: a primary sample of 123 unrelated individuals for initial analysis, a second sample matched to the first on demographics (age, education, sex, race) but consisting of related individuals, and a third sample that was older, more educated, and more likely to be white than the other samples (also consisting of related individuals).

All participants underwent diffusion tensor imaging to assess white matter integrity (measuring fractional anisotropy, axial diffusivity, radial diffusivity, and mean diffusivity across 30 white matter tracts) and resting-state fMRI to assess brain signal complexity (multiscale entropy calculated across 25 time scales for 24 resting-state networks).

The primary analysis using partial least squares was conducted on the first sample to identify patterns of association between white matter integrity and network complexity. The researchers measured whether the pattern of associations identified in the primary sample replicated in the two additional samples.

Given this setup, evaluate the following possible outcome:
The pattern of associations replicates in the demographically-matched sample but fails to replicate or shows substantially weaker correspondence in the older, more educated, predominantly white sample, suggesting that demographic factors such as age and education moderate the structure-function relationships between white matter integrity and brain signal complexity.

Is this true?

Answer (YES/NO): NO